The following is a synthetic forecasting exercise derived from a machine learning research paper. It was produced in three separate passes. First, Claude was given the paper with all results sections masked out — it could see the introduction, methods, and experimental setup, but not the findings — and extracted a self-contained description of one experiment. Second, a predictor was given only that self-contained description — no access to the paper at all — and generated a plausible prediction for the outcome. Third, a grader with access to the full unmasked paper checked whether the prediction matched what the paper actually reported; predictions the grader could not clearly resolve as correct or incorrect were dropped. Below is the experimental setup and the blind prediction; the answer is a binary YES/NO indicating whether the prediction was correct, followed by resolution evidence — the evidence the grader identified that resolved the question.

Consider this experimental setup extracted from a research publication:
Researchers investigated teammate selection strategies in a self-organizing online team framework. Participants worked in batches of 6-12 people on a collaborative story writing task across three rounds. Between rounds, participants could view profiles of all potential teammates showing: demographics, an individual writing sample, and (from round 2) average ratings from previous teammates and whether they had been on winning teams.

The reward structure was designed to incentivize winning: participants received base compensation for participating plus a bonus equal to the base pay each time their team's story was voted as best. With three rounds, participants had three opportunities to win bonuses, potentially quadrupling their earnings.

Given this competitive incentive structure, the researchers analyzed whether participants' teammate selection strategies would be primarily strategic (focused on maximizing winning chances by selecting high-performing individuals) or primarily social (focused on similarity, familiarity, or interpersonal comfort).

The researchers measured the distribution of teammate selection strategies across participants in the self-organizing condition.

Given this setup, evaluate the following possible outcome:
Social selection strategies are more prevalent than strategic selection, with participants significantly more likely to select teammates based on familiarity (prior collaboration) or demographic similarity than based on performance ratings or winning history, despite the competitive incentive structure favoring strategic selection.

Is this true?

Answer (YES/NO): NO